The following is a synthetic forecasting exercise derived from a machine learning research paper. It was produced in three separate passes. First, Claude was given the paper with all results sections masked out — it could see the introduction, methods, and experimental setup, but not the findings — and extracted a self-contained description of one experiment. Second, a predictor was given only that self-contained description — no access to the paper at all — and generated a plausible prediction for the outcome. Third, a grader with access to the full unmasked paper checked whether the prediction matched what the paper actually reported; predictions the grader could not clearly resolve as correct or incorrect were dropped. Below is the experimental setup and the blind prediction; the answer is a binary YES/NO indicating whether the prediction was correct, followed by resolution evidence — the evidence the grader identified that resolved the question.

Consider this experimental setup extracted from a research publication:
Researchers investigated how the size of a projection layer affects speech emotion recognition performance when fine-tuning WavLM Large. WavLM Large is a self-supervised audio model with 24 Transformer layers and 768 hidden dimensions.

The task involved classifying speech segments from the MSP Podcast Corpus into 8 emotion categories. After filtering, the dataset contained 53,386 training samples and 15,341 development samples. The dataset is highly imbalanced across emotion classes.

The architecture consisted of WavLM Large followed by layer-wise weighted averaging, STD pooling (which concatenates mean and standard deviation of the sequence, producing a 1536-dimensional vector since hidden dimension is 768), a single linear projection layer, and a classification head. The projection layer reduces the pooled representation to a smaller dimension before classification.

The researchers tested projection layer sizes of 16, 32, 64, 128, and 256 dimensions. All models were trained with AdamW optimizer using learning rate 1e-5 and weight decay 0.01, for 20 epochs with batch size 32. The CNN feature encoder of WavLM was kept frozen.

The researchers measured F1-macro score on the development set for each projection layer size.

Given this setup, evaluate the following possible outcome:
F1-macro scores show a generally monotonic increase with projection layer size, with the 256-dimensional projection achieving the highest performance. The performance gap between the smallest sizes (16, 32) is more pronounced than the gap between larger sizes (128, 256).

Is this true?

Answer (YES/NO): NO